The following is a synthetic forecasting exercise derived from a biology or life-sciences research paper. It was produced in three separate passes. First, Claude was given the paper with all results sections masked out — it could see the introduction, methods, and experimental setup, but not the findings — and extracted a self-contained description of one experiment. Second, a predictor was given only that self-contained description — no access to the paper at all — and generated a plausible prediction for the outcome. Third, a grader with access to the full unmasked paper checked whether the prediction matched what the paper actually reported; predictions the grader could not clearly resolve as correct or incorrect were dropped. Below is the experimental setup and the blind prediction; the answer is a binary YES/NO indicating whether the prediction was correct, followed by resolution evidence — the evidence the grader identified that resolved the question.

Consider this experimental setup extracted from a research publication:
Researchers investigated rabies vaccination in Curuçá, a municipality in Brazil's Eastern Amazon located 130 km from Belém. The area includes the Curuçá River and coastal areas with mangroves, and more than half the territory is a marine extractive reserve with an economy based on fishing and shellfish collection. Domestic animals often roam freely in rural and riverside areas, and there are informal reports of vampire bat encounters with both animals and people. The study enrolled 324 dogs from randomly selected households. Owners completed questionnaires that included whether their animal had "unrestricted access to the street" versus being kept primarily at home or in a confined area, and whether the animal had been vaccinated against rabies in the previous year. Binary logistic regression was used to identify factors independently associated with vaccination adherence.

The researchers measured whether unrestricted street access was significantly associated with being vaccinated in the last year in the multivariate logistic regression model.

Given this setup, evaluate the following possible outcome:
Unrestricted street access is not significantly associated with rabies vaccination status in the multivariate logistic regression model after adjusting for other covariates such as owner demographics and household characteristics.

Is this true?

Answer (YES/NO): YES